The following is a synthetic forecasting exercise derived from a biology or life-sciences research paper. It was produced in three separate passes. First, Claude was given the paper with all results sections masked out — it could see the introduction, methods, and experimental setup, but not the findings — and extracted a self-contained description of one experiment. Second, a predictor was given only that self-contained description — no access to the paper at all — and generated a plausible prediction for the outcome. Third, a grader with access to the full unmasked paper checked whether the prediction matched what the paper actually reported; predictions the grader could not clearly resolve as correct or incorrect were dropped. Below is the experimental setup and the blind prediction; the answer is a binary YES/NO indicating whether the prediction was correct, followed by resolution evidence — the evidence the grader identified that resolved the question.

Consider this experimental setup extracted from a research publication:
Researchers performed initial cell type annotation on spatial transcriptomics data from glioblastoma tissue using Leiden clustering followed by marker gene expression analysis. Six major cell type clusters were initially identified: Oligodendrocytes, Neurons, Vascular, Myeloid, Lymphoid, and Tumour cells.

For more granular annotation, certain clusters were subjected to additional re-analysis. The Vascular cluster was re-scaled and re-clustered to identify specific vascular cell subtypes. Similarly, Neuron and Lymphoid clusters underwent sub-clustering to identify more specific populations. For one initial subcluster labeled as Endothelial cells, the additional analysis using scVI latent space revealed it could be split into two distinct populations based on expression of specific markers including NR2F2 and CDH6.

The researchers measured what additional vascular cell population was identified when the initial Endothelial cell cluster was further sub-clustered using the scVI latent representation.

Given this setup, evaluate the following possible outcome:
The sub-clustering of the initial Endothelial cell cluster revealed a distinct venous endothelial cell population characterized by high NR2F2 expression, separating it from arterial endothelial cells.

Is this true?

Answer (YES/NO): NO